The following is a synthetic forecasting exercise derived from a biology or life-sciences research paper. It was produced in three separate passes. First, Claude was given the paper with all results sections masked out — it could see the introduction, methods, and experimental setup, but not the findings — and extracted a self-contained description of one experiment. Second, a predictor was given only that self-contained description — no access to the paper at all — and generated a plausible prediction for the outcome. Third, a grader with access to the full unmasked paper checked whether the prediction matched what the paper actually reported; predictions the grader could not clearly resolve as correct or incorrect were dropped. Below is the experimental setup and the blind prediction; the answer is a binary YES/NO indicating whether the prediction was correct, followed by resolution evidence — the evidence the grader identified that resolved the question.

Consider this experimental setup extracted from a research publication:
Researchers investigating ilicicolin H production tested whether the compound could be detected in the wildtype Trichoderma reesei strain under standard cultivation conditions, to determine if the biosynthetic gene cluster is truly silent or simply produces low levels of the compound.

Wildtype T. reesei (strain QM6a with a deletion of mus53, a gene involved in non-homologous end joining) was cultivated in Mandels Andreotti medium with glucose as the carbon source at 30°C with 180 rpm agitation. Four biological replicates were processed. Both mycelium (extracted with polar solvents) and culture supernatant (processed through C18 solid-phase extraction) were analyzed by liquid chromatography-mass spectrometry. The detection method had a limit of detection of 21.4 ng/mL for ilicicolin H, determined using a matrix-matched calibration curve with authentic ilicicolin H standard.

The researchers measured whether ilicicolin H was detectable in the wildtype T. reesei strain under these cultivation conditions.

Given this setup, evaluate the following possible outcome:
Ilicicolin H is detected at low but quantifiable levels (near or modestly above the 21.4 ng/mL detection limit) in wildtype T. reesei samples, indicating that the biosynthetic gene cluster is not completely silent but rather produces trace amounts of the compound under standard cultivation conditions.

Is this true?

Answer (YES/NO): NO